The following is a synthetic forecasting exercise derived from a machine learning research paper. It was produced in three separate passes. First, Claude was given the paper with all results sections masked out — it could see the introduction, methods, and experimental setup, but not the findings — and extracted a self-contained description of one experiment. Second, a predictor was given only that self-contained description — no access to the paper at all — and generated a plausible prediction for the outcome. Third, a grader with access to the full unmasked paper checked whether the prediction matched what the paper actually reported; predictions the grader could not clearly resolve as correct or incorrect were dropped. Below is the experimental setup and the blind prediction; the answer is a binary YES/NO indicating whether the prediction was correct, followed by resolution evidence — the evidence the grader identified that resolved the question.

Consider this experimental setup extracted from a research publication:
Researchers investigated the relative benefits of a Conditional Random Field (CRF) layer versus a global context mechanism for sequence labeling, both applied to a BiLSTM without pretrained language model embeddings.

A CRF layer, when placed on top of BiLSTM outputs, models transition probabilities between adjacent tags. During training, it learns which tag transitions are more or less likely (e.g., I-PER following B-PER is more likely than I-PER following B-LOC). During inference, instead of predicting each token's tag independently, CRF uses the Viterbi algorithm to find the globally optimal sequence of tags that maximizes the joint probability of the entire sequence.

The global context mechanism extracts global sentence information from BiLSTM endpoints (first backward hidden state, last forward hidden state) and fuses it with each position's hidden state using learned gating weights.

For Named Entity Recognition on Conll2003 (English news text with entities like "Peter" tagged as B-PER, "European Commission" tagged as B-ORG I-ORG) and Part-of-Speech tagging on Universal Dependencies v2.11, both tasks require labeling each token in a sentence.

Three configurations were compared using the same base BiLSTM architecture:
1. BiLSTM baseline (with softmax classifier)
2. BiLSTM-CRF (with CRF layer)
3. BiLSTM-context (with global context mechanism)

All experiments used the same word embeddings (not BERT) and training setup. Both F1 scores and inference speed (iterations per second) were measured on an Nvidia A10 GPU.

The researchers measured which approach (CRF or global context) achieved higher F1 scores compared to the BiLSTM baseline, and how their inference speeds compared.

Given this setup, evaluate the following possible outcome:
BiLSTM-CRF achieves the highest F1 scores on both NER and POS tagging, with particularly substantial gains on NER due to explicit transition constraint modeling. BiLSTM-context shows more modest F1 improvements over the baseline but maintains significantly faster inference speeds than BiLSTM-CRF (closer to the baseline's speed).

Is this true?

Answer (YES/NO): NO